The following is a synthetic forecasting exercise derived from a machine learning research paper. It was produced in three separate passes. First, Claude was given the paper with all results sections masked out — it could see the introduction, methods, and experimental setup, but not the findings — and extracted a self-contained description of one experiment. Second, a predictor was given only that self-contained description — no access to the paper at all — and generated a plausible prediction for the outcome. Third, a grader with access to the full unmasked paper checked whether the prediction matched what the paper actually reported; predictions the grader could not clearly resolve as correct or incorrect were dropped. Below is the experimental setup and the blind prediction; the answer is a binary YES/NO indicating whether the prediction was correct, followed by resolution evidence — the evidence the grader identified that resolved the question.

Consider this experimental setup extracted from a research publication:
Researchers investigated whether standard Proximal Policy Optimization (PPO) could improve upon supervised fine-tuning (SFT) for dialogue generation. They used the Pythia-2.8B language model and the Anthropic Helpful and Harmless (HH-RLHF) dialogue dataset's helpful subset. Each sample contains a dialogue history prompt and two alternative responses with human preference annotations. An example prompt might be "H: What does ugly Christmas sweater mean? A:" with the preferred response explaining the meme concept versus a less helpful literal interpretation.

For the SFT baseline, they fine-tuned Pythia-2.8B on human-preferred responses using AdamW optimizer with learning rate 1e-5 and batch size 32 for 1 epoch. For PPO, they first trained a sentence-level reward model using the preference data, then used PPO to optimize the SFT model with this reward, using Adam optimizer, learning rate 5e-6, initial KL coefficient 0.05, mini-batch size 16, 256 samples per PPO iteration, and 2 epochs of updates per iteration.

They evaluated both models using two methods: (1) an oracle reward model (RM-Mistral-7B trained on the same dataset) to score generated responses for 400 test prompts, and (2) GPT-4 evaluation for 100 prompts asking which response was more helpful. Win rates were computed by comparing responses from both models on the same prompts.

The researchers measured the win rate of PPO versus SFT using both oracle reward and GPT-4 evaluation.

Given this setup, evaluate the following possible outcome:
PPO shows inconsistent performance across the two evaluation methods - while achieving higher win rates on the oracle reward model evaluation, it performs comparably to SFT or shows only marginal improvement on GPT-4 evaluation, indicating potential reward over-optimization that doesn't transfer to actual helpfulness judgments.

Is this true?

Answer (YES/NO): NO